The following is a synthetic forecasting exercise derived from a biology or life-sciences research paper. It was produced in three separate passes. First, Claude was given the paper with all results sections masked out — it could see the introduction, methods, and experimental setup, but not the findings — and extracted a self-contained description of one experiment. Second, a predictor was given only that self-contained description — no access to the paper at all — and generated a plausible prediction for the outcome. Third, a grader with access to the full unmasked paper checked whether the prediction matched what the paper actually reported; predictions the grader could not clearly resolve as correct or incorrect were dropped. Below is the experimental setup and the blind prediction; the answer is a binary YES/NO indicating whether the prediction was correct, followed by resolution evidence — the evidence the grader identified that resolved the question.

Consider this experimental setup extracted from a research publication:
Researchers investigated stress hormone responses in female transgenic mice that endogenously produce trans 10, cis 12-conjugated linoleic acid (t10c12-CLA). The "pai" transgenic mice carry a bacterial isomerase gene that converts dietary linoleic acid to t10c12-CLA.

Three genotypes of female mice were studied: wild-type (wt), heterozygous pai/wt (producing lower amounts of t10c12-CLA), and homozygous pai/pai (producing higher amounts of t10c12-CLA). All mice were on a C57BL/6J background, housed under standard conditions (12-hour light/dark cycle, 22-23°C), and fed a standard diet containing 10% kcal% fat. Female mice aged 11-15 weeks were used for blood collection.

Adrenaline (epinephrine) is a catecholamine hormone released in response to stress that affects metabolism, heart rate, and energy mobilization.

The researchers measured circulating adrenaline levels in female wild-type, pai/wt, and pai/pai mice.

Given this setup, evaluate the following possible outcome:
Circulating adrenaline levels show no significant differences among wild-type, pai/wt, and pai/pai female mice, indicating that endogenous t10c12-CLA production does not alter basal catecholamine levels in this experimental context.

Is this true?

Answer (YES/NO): NO